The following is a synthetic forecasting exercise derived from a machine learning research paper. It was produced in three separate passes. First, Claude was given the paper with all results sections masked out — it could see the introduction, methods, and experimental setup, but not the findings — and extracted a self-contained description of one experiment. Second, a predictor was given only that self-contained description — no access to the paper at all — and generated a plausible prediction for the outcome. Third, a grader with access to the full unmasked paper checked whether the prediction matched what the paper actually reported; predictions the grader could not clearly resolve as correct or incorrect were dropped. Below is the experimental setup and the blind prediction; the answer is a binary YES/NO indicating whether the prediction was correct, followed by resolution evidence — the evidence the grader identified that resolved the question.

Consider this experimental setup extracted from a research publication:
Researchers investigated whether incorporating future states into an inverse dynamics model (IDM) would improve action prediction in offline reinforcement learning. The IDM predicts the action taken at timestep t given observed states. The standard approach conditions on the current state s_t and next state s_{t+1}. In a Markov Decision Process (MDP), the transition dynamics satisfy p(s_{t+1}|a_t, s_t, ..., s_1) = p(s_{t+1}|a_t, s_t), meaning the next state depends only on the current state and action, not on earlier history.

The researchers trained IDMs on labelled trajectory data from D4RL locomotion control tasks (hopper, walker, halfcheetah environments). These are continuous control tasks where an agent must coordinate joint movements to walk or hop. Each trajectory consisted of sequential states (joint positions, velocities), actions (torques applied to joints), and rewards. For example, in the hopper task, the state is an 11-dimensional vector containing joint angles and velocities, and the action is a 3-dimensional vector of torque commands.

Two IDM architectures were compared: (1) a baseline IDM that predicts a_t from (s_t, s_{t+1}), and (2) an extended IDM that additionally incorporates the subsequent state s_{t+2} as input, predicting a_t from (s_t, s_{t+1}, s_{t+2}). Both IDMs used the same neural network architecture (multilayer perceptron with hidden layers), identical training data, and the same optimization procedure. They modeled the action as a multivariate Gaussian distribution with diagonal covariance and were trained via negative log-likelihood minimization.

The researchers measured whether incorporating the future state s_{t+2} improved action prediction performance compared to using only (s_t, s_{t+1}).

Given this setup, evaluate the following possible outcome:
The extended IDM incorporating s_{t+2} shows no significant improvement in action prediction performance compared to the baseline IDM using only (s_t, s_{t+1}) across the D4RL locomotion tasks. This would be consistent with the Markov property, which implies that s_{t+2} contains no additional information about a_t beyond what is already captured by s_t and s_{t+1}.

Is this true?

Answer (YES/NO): YES